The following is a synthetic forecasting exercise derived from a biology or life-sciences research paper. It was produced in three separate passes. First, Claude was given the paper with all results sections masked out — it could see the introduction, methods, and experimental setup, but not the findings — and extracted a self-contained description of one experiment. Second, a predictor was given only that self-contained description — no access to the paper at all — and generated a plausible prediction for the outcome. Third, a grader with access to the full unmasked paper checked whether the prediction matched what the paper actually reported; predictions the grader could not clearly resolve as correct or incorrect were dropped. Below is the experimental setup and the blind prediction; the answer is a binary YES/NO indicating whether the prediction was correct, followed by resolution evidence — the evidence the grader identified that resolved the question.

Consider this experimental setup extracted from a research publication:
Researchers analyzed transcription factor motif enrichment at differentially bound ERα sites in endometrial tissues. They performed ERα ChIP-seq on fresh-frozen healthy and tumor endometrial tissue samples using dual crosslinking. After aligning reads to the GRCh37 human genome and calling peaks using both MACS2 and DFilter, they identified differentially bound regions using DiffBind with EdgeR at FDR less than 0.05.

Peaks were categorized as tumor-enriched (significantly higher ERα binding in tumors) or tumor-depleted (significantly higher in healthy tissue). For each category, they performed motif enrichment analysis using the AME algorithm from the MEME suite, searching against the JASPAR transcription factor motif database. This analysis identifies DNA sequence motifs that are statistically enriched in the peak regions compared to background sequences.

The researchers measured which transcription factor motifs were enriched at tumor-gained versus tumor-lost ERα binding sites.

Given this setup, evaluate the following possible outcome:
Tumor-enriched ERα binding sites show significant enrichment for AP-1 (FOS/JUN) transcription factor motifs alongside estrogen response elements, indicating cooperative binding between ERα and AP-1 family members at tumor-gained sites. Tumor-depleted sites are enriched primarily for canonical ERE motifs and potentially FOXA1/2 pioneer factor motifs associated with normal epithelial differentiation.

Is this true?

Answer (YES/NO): NO